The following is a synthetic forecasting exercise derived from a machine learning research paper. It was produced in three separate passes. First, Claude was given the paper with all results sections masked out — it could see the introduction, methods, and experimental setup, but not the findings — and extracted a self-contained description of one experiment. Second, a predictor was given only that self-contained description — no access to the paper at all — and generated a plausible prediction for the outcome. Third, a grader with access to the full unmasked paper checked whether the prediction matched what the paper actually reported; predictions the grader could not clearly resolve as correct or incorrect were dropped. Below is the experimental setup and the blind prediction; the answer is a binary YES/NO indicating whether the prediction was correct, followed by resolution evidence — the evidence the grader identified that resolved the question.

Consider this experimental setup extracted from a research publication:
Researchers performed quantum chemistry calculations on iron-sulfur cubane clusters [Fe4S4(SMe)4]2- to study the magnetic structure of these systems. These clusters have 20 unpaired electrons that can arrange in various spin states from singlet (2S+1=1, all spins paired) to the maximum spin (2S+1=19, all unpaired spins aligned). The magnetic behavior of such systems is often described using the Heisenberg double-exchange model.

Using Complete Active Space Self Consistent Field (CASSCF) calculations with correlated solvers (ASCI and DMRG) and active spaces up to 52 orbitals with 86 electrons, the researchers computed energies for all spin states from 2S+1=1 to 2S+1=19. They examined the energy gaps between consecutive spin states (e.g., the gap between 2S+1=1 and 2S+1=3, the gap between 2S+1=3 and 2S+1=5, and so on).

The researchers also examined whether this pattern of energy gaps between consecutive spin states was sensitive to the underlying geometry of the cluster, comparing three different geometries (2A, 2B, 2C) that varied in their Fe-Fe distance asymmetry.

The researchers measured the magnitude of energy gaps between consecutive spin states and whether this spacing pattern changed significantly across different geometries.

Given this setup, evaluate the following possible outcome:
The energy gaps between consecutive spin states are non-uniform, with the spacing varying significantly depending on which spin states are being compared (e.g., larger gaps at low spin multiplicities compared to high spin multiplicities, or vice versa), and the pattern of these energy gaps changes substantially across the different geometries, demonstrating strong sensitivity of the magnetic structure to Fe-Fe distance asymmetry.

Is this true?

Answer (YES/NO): NO